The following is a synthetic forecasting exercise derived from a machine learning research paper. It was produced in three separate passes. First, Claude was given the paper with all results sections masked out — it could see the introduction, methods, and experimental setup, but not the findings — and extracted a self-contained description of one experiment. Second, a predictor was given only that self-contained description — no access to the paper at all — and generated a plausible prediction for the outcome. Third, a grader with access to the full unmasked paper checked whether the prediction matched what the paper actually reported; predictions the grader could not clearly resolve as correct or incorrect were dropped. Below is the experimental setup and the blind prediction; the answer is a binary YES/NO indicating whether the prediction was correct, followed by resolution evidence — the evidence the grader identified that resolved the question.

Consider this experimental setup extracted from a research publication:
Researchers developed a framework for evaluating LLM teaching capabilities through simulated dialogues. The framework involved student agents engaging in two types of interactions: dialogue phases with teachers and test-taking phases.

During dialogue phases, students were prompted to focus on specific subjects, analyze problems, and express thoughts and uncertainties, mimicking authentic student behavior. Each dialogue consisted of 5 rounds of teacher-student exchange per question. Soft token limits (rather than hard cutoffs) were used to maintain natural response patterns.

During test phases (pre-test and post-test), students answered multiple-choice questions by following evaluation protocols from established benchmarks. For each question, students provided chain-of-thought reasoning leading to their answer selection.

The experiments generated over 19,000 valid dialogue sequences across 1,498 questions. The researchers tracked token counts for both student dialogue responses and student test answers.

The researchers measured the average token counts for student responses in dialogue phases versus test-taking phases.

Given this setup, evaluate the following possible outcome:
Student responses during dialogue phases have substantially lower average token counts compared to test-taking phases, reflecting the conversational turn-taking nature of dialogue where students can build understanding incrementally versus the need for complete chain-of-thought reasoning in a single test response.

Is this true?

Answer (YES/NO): YES